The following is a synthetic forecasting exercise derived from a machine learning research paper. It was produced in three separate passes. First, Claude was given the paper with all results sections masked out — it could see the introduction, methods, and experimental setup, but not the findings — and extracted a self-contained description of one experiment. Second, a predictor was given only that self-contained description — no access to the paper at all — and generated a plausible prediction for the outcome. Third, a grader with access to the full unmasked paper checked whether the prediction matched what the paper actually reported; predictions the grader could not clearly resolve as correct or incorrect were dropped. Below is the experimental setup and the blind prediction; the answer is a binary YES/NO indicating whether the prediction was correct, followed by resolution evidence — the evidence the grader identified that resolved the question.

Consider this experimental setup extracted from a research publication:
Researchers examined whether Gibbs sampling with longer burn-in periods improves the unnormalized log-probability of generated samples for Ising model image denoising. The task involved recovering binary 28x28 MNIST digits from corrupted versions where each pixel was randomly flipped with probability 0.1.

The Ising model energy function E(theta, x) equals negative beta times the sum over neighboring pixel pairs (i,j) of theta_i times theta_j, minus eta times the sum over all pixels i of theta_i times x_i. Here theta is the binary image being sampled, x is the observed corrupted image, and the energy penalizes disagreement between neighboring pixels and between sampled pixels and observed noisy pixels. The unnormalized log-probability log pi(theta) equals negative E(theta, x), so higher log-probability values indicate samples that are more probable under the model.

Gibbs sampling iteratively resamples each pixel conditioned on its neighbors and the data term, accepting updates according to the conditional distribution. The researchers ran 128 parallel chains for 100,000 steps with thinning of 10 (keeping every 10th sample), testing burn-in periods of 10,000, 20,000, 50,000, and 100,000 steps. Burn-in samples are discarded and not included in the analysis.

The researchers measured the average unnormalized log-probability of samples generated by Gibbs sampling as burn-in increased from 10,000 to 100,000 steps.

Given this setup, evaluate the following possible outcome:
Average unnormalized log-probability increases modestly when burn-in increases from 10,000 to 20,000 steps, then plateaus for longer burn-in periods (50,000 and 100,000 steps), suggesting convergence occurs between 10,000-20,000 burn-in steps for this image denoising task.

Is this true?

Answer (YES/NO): NO